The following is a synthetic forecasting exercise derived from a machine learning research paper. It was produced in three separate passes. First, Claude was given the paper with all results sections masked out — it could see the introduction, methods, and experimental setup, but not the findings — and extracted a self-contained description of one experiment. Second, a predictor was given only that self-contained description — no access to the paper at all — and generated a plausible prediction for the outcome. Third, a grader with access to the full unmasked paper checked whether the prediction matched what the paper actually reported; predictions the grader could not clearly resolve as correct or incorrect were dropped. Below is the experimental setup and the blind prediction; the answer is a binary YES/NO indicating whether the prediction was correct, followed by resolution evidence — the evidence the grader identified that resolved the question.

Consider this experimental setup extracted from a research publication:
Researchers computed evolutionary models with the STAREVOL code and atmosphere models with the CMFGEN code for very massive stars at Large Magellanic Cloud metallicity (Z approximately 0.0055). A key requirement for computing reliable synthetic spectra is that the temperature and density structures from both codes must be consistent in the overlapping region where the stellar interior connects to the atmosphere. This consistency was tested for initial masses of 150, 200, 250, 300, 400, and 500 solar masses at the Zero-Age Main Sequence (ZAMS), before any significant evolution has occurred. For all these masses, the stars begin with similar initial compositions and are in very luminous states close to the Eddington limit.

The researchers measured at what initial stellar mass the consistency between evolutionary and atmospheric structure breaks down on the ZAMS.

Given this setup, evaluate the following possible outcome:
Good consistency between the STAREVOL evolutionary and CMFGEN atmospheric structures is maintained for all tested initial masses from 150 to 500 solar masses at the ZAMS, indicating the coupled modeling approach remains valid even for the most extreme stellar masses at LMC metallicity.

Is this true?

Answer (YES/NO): NO